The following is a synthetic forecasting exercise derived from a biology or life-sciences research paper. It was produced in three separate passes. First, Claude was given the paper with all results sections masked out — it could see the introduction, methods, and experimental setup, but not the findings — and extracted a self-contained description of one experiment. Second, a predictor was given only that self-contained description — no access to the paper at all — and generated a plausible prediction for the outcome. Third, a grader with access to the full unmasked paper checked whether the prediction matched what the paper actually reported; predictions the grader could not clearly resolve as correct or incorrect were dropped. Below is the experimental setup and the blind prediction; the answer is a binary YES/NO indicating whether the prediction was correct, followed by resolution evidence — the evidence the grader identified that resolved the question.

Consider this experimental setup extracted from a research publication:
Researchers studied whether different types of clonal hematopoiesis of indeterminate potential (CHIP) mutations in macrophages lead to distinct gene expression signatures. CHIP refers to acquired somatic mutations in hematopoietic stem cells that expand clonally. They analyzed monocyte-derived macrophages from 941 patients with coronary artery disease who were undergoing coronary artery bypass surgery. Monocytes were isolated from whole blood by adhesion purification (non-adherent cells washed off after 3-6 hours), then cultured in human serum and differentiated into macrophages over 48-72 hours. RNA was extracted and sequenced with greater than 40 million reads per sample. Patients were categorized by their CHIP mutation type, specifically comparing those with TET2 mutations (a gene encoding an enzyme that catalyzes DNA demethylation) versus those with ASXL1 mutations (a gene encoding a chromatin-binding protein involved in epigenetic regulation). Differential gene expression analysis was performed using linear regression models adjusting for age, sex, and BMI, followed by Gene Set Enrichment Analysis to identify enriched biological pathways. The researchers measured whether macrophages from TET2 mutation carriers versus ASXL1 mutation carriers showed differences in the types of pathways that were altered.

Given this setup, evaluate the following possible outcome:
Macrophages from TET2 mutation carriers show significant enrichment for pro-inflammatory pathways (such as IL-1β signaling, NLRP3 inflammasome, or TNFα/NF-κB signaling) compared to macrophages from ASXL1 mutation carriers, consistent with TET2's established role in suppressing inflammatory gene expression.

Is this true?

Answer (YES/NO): NO